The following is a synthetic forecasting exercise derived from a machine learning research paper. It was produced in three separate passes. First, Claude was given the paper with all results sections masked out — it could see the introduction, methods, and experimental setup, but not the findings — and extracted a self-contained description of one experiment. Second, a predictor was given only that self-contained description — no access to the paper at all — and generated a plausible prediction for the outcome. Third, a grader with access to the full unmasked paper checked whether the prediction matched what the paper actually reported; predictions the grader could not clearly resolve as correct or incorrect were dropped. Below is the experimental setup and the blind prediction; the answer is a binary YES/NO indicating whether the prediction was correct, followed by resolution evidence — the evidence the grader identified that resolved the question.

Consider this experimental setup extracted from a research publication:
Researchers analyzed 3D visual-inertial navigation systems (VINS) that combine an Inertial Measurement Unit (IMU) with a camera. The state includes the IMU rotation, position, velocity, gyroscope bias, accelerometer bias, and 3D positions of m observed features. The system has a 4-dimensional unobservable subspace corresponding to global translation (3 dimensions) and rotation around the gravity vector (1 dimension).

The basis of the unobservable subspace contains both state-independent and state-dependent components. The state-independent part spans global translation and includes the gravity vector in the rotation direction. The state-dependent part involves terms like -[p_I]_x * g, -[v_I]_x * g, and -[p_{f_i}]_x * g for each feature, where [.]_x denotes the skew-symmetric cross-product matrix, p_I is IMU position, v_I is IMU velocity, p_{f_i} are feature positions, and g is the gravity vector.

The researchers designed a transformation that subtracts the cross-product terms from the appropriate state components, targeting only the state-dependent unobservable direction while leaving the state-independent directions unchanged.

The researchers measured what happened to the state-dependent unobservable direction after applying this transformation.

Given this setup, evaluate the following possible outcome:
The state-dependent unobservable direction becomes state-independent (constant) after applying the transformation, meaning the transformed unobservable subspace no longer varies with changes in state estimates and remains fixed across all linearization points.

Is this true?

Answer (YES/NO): YES